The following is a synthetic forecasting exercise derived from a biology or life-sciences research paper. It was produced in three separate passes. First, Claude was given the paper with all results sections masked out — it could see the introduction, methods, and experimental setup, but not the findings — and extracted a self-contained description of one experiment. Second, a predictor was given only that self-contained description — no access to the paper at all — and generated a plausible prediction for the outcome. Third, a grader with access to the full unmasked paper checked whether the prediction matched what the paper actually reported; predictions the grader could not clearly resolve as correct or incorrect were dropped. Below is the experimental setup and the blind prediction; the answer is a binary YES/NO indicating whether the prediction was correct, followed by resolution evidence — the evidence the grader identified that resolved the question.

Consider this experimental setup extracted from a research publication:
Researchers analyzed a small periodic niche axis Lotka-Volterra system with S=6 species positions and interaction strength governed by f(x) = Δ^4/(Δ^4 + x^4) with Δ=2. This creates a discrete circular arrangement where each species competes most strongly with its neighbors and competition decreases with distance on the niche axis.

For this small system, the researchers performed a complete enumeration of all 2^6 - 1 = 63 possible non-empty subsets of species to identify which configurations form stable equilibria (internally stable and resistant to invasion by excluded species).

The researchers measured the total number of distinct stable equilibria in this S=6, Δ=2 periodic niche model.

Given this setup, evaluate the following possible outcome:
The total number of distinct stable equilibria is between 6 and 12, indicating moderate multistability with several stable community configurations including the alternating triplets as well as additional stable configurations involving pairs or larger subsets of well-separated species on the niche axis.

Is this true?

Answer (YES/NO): NO